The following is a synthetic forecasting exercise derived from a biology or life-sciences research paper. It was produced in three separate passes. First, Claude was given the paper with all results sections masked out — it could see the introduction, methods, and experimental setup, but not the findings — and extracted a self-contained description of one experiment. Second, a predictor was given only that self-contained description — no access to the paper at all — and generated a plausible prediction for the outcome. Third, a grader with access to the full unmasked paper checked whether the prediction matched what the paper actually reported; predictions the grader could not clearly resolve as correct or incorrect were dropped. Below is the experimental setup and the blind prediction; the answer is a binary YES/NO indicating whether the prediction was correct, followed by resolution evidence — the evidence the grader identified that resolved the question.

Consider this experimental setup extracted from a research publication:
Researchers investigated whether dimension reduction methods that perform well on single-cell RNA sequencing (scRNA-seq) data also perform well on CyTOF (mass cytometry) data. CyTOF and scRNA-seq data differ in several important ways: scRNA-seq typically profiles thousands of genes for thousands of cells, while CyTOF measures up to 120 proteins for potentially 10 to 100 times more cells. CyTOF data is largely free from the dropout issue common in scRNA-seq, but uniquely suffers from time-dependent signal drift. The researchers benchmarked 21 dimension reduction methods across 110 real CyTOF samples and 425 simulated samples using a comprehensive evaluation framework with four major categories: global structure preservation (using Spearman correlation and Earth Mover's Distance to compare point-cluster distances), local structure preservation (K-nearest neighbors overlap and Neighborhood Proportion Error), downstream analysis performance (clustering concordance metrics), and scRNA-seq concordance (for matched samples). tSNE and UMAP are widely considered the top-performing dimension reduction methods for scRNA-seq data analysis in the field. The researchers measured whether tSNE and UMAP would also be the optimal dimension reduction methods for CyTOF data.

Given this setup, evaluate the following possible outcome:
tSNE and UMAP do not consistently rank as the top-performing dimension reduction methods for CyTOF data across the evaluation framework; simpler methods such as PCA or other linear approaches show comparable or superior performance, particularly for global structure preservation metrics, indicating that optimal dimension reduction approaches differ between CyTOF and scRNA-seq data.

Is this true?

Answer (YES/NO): NO